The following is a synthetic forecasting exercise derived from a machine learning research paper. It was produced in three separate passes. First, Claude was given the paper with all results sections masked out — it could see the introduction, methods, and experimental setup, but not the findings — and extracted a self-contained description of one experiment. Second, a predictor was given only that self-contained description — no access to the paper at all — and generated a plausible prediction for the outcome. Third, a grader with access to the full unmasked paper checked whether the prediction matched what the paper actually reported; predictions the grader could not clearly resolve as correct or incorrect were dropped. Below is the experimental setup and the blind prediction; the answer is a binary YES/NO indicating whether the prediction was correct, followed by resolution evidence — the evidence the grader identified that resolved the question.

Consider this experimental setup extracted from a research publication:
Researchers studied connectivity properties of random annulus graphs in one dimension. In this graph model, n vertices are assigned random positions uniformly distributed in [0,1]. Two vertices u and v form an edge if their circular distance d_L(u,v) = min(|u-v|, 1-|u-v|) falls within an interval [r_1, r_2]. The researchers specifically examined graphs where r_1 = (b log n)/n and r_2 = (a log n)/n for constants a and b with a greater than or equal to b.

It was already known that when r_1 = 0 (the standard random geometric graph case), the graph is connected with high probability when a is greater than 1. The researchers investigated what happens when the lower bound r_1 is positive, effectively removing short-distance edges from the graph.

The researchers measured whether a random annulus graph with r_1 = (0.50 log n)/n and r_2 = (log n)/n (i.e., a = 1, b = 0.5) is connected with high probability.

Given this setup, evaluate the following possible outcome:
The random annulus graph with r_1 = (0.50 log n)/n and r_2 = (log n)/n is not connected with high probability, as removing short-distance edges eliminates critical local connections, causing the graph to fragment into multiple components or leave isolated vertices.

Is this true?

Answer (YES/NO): NO